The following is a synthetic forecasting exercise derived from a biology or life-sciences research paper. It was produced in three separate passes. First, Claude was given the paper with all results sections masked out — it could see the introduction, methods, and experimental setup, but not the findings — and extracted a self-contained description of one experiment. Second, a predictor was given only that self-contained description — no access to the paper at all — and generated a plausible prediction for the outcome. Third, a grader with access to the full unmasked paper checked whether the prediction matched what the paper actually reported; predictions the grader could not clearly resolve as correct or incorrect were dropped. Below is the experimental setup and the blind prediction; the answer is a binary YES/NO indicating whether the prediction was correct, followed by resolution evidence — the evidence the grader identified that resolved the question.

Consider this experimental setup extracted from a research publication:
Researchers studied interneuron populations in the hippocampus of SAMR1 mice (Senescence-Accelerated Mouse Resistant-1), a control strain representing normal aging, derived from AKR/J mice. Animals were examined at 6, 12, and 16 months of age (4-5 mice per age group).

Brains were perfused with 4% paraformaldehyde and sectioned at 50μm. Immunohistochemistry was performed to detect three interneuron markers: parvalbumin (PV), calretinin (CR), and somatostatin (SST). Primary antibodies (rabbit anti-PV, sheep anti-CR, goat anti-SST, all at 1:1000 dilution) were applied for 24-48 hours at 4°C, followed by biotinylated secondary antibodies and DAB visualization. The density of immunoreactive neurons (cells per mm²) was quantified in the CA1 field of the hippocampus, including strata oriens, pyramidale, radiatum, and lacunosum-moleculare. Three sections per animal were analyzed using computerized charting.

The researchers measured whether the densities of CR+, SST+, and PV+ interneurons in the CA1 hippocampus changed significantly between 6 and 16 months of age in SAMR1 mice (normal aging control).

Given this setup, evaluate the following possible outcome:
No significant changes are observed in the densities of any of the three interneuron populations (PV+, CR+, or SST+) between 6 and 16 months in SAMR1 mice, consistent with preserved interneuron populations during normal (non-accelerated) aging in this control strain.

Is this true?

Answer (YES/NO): YES